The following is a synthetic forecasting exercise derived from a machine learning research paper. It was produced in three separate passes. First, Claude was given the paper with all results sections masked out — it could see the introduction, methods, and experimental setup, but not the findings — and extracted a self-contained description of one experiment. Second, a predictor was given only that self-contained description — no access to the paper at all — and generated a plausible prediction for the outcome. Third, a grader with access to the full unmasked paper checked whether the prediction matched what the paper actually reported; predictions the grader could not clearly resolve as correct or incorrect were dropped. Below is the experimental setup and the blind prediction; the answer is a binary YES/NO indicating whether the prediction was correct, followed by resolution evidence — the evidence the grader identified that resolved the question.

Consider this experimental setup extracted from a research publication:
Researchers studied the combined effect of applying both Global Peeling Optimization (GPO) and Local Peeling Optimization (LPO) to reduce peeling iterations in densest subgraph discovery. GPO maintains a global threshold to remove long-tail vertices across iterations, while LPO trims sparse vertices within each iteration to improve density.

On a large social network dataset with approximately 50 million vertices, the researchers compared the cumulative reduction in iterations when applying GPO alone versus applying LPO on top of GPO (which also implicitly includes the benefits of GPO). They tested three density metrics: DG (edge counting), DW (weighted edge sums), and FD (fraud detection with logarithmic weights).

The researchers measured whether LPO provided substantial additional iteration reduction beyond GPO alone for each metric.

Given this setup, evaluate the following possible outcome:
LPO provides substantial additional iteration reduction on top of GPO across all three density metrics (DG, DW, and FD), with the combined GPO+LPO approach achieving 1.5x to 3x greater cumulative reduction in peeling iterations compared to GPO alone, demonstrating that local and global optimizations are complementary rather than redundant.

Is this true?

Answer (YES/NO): NO